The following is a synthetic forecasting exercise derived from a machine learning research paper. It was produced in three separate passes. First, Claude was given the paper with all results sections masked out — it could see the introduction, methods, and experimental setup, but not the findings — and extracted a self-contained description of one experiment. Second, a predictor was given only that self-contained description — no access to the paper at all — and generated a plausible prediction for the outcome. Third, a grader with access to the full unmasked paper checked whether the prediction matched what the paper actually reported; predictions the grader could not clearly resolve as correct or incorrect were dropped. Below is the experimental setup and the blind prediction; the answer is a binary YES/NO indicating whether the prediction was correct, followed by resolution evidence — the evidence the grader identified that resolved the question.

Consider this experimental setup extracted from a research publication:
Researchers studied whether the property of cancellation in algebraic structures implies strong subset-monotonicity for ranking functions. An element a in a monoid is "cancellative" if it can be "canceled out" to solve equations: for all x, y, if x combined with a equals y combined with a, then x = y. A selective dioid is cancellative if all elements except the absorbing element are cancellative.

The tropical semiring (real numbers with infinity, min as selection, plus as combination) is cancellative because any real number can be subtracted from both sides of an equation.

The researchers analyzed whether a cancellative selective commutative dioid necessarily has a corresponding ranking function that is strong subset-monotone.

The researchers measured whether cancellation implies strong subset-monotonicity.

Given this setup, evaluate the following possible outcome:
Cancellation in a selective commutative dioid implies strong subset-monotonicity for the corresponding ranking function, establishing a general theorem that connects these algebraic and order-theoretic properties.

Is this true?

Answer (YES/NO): YES